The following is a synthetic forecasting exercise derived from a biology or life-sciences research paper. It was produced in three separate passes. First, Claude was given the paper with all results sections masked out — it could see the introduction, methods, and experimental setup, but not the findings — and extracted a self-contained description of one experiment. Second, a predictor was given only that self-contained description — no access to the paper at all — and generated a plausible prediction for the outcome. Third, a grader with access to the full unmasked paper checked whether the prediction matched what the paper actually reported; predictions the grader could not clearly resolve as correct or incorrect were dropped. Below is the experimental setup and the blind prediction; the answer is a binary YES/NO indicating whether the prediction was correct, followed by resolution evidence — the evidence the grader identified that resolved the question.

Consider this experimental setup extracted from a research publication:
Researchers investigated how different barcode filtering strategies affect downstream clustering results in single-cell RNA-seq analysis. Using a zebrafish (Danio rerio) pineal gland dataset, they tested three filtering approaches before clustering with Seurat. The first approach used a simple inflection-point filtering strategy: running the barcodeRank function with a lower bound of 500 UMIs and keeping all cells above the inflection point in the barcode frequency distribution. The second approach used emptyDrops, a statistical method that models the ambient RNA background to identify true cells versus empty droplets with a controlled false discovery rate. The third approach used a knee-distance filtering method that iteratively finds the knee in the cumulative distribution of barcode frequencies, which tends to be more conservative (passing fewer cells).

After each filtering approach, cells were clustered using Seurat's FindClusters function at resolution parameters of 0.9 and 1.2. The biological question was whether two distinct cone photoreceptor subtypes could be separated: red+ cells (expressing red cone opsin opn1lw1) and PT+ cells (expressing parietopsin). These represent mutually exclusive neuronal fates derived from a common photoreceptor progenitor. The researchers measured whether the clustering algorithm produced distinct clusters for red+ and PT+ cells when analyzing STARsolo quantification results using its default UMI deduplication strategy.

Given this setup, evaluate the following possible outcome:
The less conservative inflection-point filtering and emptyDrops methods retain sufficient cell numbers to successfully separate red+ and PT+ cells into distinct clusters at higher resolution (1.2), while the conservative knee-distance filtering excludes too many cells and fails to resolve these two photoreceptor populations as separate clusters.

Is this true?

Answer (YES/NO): NO